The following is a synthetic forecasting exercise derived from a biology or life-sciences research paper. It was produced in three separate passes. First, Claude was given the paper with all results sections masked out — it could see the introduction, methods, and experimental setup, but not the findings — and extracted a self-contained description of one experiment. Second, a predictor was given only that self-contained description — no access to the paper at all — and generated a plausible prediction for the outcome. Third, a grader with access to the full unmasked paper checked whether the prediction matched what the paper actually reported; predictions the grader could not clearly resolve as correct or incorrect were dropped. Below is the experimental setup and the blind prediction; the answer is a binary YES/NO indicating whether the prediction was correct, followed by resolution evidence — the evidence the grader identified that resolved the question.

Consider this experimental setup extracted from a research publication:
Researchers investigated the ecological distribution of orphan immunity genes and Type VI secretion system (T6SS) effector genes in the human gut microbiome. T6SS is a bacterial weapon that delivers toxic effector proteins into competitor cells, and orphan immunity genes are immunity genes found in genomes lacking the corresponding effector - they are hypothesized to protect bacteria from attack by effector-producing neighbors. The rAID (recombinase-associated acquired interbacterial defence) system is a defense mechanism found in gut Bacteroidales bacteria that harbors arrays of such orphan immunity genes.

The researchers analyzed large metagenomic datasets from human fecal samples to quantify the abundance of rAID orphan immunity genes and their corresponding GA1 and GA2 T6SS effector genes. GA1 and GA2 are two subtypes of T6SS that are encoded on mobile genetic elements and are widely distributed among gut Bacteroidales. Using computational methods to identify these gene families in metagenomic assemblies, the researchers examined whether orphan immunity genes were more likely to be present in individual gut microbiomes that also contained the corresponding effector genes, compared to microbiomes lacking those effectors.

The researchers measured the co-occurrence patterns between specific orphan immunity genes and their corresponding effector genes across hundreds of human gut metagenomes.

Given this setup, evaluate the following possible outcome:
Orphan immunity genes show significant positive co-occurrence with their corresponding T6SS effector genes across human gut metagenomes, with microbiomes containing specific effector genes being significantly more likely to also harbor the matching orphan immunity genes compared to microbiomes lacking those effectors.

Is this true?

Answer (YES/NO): NO